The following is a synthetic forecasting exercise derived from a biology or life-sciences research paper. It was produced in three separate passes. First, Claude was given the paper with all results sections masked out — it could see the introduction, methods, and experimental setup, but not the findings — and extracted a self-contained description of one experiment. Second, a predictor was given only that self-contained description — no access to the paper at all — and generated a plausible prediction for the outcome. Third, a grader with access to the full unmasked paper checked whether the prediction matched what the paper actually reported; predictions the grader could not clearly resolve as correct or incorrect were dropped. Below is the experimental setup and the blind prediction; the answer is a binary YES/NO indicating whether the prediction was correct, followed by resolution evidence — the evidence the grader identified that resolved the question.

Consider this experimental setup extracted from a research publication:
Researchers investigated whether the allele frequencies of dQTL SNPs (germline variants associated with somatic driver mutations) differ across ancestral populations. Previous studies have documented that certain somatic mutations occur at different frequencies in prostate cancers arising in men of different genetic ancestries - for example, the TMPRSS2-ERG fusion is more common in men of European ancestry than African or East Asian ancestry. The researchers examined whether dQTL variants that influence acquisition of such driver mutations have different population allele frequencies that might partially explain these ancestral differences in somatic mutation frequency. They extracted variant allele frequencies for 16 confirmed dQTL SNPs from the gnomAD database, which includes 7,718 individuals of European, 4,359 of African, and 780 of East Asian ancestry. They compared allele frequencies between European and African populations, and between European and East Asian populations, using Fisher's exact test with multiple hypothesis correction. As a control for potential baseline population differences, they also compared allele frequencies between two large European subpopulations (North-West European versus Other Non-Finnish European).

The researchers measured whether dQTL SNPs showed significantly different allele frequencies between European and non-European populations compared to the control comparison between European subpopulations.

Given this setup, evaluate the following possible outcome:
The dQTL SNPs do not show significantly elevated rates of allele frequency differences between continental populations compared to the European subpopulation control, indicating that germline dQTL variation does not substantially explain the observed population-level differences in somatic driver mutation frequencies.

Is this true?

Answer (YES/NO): NO